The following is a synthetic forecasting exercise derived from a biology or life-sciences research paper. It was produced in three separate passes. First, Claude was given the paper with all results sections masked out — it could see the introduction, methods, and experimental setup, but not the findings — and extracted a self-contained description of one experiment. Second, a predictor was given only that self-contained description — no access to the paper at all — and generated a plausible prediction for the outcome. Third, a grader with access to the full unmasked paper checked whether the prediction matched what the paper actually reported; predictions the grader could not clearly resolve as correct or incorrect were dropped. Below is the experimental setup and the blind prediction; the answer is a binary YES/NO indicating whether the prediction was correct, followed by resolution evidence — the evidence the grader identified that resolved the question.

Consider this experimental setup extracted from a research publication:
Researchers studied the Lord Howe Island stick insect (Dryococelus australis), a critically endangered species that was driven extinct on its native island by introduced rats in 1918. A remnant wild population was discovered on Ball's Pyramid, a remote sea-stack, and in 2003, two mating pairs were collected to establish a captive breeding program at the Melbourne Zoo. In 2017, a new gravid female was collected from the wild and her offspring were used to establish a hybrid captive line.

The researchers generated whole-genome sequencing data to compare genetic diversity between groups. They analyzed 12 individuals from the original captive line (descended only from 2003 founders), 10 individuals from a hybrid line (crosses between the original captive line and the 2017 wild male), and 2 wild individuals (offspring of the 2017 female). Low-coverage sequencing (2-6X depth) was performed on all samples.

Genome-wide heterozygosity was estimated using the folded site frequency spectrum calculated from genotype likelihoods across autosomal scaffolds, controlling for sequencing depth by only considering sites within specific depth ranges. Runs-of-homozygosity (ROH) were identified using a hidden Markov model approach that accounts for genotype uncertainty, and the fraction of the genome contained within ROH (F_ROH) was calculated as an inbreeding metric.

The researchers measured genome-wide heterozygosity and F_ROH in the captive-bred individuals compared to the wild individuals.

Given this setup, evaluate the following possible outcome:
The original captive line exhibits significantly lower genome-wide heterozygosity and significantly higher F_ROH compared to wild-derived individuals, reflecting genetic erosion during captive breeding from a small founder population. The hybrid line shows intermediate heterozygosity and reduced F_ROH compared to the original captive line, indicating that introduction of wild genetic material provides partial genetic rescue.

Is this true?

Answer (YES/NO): YES